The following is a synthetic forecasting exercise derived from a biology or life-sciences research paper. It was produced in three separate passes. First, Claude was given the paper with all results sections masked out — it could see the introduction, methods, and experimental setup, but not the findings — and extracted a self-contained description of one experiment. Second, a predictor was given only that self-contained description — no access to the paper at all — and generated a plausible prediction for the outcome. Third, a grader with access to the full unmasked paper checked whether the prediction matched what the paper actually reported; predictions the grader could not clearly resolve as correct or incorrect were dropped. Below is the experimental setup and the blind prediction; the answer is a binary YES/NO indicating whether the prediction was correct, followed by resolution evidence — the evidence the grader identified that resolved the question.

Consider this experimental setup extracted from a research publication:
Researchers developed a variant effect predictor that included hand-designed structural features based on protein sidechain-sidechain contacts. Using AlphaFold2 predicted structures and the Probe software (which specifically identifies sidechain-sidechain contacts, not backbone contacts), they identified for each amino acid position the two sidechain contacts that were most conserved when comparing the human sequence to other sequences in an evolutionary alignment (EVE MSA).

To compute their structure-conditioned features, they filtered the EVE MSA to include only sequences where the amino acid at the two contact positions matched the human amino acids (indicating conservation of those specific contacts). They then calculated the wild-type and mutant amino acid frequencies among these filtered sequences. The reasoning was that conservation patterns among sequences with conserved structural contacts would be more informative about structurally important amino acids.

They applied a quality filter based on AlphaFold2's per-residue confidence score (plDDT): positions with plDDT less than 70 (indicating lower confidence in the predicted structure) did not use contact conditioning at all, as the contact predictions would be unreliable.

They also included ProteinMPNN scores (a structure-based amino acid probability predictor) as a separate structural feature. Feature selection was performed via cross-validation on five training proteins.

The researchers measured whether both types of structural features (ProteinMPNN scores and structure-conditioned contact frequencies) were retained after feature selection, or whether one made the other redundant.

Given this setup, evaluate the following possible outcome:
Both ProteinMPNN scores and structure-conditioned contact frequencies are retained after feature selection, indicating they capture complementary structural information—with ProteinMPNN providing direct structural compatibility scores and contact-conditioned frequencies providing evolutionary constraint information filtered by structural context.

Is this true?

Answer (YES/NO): YES